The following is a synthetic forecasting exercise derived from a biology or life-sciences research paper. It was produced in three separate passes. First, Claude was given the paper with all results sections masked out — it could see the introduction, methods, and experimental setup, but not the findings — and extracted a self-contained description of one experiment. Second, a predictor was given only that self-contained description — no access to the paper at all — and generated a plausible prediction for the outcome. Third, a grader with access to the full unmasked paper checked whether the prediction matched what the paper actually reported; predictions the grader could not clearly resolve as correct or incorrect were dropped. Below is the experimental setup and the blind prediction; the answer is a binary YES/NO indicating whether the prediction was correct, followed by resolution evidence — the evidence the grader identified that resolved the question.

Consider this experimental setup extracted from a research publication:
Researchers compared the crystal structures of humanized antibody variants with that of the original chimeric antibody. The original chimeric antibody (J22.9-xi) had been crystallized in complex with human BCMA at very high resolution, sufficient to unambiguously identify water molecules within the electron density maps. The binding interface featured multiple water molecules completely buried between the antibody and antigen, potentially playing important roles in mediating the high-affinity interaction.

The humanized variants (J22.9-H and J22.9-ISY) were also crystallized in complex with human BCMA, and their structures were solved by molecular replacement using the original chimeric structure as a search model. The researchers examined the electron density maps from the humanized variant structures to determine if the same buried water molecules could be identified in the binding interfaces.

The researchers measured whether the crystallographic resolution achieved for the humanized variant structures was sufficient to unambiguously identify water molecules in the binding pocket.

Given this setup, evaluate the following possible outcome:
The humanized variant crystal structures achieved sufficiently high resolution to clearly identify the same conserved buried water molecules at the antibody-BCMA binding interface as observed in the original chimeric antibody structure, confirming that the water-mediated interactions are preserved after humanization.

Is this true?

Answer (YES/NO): NO